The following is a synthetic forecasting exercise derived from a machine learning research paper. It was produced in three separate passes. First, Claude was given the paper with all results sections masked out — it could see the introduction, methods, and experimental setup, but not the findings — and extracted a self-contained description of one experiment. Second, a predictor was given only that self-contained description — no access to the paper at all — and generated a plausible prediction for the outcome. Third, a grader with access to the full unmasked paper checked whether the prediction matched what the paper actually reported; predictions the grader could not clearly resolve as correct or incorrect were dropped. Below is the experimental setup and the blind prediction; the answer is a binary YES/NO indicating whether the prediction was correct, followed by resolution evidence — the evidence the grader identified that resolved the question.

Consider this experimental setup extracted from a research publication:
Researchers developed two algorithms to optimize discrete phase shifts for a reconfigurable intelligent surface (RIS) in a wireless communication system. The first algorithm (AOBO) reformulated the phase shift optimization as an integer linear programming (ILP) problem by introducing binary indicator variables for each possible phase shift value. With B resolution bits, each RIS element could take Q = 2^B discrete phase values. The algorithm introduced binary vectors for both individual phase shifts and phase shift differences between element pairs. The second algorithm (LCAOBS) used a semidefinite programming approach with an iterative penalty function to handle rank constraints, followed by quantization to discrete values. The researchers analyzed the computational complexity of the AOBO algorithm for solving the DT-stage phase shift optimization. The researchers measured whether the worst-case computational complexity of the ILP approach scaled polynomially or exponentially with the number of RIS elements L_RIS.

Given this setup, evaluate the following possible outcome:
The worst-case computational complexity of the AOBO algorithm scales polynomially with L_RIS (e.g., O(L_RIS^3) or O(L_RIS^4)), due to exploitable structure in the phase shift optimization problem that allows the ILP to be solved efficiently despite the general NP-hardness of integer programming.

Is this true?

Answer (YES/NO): NO